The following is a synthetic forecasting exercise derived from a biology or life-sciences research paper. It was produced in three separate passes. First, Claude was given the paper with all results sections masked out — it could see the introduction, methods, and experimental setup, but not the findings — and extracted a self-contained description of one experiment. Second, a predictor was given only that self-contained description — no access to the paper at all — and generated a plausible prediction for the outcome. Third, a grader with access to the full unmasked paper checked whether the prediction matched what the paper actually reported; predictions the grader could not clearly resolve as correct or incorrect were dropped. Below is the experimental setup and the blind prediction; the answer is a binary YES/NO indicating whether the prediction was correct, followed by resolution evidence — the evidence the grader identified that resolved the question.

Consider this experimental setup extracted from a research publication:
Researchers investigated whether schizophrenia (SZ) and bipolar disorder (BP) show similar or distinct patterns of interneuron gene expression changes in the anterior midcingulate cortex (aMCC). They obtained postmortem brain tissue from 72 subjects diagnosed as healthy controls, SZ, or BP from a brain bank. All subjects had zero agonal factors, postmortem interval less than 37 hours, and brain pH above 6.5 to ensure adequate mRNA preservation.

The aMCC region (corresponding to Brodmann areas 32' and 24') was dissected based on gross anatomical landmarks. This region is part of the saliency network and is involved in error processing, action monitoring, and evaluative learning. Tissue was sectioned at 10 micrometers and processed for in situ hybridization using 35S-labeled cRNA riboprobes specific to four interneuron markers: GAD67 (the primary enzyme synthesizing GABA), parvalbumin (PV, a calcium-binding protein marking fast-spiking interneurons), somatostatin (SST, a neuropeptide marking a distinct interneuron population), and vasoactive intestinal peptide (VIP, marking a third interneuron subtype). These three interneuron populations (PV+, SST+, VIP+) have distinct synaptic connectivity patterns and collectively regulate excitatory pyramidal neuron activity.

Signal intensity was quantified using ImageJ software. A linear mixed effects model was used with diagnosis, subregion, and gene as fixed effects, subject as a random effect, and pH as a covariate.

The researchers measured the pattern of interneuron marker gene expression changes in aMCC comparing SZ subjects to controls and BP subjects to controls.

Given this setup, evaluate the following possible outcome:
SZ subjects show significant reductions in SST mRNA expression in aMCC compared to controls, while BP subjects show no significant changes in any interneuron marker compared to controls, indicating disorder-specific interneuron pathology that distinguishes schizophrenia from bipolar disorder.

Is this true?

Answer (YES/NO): NO